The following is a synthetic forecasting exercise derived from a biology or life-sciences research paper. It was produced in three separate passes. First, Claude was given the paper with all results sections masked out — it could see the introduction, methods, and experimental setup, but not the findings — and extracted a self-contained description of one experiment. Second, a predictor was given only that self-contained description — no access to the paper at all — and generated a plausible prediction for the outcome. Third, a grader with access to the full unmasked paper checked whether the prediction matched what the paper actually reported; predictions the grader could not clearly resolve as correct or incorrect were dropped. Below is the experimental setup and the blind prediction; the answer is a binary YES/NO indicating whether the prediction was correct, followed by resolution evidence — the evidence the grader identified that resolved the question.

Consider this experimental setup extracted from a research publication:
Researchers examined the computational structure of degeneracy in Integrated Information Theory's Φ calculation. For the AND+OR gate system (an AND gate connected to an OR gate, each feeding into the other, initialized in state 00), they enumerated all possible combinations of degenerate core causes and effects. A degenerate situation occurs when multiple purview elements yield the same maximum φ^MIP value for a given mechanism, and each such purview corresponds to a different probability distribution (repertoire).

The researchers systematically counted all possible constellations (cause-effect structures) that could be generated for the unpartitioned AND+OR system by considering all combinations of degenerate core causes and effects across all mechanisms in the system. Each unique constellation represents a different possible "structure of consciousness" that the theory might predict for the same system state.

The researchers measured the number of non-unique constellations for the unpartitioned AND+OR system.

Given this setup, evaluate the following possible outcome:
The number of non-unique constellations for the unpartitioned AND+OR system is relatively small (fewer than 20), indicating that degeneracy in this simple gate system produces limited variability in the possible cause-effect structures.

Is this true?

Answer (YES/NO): NO